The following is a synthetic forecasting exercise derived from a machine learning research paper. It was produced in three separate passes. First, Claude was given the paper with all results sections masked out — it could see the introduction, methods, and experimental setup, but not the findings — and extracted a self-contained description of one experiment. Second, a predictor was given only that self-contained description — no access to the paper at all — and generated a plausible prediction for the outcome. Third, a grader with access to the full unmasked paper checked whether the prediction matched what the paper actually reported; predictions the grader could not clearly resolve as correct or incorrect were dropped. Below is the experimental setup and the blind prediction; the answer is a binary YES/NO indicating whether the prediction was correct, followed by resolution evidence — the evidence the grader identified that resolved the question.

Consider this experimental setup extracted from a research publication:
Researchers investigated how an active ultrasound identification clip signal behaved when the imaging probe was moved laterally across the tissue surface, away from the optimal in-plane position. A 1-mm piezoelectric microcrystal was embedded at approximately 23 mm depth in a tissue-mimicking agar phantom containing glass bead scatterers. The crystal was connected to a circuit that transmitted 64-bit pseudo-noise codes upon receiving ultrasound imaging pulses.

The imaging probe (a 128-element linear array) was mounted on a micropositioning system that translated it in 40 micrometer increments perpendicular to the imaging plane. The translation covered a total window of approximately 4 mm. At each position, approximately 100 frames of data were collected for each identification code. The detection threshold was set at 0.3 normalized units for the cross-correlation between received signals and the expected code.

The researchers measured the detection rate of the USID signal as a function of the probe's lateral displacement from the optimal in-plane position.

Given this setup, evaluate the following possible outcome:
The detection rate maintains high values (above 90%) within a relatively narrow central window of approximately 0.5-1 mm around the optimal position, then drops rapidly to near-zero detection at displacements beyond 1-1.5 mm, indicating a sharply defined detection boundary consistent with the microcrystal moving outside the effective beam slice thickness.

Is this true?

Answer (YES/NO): NO